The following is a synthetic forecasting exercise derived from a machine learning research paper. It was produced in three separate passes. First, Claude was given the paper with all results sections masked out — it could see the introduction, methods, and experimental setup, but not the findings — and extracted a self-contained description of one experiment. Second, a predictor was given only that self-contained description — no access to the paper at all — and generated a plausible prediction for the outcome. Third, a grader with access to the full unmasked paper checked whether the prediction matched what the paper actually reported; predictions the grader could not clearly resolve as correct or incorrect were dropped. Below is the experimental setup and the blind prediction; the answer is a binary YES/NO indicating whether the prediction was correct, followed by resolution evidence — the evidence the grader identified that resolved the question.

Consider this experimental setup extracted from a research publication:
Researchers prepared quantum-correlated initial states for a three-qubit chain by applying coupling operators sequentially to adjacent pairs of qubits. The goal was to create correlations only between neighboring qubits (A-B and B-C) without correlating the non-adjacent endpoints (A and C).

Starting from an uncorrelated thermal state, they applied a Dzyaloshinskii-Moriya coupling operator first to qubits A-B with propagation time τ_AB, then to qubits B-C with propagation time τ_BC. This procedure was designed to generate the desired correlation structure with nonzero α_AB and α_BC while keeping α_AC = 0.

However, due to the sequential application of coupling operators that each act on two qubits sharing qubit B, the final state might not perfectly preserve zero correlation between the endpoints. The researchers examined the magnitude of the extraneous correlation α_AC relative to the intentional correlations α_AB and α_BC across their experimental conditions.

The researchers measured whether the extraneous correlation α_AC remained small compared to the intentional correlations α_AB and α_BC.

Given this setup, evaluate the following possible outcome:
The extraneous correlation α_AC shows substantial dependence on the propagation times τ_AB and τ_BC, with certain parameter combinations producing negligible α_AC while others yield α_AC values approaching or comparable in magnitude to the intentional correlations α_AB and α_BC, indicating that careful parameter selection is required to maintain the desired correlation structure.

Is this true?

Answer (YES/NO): NO